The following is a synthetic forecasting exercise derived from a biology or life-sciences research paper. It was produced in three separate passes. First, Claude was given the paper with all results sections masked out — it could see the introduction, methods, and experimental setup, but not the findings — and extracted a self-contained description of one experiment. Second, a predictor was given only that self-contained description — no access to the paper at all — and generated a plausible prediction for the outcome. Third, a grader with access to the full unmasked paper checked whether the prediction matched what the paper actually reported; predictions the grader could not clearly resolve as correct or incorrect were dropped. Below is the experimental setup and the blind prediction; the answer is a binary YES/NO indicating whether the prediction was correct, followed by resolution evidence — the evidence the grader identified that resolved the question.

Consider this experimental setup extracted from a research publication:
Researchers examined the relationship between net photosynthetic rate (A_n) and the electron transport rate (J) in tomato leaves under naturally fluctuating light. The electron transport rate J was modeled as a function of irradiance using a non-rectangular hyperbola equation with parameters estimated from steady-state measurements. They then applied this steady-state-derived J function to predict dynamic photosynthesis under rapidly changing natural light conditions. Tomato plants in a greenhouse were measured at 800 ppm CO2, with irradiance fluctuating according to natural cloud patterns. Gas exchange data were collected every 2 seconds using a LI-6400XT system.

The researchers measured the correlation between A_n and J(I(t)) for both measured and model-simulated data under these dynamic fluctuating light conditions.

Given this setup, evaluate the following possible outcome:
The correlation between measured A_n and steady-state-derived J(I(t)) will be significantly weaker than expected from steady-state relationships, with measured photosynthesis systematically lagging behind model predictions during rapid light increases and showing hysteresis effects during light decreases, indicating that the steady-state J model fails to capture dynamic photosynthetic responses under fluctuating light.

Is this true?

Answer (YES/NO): NO